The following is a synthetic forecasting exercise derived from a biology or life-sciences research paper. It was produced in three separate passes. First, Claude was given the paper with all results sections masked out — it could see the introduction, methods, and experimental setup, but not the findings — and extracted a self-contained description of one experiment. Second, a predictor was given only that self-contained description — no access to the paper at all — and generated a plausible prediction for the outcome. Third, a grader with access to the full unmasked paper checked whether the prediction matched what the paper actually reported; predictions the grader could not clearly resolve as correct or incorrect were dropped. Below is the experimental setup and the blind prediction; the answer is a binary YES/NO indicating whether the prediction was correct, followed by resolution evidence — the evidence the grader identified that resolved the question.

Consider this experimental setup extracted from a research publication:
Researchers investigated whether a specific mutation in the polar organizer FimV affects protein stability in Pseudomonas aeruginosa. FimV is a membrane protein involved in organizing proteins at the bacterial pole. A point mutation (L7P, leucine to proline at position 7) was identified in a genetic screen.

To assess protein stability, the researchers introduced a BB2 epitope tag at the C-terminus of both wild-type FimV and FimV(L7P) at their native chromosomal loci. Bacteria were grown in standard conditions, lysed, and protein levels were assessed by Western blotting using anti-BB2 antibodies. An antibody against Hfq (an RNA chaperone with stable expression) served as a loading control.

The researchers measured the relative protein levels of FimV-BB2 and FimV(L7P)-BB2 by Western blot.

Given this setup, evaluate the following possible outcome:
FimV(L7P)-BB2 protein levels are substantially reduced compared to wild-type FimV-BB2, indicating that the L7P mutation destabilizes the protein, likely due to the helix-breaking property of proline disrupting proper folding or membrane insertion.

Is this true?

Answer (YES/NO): YES